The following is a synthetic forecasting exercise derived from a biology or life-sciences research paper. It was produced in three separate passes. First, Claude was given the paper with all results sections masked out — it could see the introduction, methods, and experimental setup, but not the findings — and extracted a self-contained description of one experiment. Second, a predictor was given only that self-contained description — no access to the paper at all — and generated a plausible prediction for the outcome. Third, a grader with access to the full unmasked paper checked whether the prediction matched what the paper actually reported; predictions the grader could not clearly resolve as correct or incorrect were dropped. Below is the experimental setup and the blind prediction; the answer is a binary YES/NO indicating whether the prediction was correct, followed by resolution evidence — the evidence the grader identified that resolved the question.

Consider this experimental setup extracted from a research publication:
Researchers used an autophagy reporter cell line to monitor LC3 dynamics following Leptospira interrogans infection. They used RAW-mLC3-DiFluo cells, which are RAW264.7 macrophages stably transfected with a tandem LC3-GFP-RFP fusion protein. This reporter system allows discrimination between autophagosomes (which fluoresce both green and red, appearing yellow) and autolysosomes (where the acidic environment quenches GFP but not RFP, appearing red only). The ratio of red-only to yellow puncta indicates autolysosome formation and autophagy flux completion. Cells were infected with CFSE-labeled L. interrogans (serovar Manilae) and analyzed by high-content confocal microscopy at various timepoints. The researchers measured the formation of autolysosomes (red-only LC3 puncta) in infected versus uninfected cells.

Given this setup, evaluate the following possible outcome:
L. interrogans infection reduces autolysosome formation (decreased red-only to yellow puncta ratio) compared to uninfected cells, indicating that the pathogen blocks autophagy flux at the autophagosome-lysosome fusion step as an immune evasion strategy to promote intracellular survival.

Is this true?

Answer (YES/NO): NO